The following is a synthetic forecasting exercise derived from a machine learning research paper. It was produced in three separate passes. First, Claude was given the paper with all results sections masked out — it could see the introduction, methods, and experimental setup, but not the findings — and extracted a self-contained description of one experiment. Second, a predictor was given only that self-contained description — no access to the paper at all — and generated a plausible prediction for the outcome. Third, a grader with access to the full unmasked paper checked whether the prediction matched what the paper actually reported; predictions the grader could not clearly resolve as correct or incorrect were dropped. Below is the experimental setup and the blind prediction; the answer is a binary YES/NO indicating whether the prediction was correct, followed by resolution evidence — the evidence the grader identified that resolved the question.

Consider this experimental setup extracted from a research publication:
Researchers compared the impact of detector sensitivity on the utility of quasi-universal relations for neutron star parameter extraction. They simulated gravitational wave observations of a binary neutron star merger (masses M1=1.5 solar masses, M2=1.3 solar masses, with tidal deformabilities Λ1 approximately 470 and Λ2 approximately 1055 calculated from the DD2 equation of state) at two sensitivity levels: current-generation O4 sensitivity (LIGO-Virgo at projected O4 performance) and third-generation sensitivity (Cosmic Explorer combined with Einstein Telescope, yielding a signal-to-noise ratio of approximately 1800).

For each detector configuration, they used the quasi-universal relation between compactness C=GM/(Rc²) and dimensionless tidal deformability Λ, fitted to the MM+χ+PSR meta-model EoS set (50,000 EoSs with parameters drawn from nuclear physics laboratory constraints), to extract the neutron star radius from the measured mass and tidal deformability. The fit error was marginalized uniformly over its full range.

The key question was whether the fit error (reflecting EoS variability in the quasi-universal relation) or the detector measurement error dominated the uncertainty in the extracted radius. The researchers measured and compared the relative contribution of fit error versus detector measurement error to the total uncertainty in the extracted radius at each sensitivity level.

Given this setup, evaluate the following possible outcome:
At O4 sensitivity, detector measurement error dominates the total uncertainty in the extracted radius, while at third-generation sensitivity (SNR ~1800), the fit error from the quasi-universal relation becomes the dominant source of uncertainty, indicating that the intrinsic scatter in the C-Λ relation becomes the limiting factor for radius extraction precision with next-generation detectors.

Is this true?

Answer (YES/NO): YES